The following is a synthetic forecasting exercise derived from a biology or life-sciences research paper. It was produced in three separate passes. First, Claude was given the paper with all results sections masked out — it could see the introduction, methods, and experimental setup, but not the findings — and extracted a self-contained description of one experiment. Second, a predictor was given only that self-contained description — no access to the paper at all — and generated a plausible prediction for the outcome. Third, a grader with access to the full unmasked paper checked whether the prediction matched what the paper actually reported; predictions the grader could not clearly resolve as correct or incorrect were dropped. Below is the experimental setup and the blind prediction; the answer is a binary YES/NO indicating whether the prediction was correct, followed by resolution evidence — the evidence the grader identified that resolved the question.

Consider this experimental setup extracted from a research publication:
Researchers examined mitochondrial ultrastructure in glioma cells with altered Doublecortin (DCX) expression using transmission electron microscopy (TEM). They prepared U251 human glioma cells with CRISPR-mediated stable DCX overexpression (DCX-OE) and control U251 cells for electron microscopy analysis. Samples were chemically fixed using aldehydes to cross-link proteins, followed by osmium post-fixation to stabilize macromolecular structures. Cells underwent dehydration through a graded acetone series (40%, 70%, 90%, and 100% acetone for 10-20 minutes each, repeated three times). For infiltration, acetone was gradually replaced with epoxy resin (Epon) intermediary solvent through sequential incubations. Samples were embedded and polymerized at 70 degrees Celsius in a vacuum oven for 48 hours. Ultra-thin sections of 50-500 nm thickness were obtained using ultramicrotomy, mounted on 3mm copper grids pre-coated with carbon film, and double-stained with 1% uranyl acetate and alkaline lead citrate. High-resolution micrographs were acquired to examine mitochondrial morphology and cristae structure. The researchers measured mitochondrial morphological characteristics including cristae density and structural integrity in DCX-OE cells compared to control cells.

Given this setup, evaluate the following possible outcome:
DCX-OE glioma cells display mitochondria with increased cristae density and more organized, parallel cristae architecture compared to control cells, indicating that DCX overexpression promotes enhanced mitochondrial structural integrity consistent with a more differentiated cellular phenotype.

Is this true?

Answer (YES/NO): NO